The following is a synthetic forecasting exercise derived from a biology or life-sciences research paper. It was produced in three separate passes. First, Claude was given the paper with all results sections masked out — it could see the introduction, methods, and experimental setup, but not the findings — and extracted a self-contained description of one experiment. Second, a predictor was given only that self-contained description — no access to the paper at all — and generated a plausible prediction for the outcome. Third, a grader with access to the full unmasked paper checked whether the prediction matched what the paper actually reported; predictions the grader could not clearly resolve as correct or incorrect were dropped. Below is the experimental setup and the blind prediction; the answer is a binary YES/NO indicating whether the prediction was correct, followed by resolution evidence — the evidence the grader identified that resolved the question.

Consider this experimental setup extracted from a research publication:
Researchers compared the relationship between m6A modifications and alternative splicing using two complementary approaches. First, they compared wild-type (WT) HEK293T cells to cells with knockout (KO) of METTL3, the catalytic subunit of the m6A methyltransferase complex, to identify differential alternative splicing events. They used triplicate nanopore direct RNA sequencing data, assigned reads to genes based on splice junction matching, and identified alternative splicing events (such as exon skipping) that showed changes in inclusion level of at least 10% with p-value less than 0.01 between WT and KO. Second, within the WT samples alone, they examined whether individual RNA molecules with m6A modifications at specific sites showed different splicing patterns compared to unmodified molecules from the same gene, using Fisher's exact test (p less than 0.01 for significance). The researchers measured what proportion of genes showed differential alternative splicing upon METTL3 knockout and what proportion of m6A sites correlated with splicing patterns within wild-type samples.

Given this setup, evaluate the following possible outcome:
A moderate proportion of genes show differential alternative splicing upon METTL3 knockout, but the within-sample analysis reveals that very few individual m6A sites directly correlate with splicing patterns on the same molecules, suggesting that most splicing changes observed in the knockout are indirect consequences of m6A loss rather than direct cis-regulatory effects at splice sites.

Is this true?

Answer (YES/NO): NO